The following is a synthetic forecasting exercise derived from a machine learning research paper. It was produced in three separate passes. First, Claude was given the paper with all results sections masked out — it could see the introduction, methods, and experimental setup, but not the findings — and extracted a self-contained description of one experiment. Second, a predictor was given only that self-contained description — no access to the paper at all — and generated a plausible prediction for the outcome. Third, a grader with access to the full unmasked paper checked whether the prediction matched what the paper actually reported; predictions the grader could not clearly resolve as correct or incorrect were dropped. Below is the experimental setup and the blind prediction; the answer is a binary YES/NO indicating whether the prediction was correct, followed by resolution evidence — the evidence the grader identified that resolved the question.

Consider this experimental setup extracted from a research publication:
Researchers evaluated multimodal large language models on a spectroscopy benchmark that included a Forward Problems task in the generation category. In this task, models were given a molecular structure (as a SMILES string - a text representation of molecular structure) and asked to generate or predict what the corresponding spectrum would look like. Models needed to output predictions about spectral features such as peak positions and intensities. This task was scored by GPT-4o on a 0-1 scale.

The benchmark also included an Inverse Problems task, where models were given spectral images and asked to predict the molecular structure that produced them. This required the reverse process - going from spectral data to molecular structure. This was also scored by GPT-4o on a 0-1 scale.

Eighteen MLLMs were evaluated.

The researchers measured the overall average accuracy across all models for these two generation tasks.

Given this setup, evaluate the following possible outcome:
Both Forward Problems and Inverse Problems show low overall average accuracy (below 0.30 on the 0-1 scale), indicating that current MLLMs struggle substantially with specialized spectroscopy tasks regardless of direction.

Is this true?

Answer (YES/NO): YES